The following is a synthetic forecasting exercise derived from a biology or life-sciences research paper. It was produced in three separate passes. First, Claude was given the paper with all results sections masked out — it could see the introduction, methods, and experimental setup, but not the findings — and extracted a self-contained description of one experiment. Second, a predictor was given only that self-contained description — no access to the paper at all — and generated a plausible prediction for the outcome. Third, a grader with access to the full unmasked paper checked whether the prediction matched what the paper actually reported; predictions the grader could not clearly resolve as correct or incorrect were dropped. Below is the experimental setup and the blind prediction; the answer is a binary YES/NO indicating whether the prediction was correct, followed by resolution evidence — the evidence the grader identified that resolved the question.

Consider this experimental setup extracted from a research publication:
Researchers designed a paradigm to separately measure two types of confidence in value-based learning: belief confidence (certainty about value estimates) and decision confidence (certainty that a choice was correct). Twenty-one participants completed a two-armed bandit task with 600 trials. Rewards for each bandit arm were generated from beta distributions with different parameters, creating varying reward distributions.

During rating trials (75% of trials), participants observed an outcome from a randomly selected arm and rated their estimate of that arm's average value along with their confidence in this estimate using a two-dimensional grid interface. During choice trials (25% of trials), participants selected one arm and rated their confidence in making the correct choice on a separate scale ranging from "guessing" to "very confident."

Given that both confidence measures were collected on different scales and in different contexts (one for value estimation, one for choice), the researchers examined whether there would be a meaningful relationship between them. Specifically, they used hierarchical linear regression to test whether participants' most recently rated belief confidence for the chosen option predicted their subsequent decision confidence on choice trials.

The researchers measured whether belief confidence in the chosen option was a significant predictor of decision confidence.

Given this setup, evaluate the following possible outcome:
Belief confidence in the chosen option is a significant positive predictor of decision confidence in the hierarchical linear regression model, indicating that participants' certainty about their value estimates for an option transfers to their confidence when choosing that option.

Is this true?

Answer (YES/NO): YES